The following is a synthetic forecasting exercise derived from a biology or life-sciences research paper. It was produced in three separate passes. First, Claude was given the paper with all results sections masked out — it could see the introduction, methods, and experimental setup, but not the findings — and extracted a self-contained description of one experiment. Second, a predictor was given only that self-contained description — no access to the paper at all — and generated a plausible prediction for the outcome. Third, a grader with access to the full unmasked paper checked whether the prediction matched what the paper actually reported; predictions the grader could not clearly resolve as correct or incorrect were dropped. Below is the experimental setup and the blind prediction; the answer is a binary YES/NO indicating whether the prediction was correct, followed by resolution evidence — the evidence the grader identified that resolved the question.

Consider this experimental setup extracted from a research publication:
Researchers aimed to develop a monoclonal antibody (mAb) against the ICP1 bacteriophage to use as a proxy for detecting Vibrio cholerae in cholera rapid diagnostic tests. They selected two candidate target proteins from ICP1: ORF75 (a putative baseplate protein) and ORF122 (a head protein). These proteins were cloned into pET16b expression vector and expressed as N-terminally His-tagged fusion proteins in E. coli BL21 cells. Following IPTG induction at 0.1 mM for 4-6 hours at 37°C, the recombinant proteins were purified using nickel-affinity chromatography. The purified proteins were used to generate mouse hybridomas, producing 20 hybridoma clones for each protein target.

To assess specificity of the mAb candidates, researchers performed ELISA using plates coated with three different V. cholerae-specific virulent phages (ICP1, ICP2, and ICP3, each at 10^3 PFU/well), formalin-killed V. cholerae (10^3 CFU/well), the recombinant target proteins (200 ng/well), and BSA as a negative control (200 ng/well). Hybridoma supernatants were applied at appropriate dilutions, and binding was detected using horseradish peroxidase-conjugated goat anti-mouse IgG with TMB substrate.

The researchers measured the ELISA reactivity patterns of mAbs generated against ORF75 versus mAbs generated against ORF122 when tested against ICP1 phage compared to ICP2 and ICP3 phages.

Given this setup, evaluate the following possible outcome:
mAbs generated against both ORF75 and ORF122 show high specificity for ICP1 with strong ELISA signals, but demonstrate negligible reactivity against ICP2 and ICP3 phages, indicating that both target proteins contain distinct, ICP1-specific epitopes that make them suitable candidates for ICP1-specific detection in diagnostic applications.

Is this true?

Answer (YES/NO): NO